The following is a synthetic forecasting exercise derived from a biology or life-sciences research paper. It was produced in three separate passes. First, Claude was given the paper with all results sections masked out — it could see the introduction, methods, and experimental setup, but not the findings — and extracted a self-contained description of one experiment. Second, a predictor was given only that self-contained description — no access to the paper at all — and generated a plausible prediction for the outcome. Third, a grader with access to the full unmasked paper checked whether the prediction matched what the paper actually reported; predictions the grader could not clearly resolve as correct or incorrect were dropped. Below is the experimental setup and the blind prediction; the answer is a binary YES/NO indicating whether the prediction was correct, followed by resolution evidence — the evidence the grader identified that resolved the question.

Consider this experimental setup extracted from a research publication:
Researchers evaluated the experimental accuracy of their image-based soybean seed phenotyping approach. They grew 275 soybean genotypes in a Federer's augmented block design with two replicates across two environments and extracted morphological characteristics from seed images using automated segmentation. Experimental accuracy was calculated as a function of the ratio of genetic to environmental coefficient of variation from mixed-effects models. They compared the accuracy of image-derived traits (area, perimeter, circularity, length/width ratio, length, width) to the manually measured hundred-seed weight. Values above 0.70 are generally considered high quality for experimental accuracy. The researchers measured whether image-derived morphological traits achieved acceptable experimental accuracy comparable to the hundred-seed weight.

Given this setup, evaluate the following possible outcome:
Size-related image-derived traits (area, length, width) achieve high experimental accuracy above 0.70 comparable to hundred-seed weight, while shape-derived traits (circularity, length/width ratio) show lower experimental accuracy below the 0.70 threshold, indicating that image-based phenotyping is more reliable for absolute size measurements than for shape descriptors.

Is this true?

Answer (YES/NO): NO